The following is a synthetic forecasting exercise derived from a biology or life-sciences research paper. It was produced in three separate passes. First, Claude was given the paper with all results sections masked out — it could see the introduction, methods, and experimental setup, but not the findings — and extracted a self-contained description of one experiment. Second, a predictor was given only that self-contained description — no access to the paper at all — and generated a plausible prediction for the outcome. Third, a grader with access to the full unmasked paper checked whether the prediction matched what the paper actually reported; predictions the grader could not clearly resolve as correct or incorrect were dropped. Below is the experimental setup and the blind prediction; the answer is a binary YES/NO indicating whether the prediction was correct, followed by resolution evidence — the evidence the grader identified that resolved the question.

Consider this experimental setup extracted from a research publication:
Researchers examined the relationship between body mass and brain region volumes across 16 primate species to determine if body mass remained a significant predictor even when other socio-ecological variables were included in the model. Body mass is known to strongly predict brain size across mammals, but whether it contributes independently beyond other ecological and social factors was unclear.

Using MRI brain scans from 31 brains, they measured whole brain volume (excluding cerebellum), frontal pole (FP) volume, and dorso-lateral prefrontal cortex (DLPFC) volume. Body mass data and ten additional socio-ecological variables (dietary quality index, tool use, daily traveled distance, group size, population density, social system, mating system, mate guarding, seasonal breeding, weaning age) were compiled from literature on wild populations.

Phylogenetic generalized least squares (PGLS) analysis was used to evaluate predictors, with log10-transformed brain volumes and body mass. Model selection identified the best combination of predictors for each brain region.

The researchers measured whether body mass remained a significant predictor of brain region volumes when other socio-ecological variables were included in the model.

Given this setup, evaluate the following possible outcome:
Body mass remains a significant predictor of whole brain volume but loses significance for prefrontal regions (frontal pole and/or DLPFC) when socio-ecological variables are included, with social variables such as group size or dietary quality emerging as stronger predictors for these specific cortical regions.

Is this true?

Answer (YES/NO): NO